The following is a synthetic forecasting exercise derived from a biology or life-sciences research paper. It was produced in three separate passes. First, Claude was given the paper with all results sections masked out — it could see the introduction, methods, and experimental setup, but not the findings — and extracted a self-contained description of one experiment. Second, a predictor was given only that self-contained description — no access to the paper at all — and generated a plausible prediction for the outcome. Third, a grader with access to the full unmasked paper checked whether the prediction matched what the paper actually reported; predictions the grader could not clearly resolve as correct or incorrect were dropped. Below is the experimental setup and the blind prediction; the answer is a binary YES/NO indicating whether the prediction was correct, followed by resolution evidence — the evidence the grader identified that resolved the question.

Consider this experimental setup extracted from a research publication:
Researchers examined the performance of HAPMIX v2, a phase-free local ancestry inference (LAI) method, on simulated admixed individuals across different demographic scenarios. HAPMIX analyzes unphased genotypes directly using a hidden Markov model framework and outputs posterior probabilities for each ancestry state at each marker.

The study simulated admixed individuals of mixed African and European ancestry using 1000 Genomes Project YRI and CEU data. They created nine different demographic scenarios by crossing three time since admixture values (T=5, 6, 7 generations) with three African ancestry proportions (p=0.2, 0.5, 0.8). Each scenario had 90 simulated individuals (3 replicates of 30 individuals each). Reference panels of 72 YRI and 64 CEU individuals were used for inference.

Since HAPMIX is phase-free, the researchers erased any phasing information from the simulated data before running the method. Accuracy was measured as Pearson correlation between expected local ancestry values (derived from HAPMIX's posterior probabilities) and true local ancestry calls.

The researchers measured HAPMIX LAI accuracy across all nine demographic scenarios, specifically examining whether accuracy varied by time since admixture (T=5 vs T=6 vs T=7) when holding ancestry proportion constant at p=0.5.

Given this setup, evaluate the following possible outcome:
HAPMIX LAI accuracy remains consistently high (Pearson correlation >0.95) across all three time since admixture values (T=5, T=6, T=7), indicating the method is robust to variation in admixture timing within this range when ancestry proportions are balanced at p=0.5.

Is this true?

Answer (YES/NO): YES